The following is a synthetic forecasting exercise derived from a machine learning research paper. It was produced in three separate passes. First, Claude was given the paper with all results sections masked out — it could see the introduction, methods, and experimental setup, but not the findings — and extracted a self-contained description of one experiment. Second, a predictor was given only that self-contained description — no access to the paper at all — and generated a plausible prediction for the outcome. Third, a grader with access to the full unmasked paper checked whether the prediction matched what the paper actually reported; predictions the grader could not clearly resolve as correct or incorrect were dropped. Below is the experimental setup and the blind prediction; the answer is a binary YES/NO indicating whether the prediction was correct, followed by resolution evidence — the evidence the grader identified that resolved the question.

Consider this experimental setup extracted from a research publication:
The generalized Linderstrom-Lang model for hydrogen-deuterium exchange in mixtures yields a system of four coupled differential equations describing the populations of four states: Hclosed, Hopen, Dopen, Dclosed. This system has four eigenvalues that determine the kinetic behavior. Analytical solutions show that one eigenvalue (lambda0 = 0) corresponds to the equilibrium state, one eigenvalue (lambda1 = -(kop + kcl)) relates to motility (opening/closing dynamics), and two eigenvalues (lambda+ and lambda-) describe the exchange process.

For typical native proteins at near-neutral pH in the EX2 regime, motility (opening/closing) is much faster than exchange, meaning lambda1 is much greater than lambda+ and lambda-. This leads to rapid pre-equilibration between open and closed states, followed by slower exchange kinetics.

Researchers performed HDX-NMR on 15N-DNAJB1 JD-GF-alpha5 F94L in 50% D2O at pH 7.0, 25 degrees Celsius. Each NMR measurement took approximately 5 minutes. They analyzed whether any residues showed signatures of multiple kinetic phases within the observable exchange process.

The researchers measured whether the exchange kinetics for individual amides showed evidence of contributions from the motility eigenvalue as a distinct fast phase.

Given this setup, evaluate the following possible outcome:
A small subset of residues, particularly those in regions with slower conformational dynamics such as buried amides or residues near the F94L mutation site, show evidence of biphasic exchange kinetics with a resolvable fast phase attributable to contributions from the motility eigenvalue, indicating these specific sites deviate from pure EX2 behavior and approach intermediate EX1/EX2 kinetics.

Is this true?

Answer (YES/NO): NO